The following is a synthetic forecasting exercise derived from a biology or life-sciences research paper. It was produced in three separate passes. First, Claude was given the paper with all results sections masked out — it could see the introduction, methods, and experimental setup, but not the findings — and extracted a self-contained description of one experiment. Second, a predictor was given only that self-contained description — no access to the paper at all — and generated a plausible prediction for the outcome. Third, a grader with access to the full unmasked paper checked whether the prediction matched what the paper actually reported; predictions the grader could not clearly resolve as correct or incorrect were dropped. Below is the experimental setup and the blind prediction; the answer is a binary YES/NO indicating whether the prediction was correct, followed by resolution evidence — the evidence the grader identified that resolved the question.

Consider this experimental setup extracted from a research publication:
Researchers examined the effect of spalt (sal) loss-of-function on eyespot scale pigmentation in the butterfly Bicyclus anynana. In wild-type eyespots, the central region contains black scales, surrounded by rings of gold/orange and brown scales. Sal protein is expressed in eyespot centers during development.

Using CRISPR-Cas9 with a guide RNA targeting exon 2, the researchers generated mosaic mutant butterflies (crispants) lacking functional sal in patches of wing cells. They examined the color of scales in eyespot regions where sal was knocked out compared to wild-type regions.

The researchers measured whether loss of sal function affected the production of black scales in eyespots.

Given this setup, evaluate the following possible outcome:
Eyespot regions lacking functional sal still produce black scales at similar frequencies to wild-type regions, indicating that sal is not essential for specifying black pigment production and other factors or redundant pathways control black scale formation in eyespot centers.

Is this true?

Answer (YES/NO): NO